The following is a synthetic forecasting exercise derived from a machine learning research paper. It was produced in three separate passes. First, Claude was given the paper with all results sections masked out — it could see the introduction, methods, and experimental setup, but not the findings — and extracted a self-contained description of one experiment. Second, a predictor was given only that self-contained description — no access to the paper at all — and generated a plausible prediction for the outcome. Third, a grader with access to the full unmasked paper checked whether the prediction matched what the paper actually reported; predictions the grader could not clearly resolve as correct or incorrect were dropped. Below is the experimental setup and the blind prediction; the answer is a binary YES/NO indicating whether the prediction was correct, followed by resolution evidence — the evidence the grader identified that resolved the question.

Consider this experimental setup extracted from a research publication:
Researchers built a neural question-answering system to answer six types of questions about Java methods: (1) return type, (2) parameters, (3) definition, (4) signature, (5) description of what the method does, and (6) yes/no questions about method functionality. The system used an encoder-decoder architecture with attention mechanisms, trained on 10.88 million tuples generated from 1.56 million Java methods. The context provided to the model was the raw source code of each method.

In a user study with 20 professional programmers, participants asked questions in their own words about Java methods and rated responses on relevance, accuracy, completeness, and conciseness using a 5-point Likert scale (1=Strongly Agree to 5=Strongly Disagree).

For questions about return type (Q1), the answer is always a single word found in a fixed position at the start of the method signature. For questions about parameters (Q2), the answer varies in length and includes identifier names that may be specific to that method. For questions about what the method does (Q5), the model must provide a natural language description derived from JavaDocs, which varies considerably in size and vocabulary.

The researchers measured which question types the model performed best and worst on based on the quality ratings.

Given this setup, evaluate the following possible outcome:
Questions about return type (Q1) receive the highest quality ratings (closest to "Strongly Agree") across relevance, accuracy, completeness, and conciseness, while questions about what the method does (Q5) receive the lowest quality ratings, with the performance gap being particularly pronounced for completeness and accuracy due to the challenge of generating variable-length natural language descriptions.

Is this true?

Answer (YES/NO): NO